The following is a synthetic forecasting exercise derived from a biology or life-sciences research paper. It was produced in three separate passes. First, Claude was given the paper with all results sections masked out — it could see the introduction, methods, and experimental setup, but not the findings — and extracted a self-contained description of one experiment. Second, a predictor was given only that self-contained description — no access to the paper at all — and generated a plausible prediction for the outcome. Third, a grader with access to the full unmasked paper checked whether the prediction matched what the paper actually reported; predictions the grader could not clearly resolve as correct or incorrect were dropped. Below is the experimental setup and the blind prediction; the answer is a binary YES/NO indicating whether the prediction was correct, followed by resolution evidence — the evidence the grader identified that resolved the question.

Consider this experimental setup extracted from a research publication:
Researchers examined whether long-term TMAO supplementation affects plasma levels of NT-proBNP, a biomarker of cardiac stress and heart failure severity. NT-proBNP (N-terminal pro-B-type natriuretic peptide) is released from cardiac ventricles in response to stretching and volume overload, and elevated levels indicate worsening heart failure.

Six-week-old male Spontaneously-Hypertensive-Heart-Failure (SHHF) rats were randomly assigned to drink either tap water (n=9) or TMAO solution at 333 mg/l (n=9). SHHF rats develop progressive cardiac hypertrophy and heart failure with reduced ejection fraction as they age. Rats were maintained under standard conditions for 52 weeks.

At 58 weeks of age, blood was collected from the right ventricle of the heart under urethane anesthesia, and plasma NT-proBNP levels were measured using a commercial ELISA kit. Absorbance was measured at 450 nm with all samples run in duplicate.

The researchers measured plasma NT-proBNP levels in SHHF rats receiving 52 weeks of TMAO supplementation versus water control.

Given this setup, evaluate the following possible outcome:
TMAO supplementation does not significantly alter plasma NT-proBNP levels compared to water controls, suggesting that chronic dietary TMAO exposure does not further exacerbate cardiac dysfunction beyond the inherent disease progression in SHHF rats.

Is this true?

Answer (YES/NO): NO